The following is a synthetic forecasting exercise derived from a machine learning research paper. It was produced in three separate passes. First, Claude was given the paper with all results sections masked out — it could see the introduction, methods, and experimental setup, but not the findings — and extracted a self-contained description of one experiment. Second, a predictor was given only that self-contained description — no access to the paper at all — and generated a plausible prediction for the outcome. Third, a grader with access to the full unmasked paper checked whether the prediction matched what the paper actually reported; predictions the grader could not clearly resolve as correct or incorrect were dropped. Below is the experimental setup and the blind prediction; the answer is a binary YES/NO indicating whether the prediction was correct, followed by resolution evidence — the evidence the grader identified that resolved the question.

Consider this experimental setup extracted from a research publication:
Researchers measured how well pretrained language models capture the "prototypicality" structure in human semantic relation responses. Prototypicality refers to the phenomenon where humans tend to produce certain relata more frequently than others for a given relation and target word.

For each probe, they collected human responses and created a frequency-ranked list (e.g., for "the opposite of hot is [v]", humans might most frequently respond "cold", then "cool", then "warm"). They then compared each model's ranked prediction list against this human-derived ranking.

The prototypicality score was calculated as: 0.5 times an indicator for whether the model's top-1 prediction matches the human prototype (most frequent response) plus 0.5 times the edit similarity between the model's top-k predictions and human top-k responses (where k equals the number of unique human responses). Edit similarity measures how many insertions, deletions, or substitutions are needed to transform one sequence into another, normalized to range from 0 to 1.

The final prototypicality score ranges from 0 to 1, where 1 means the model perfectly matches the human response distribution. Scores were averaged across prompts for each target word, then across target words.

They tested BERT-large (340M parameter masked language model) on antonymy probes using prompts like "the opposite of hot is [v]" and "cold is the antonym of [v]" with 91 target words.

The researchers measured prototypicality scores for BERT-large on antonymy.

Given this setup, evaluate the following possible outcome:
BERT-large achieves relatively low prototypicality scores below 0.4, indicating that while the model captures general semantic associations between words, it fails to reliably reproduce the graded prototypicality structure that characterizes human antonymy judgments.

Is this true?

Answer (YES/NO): NO